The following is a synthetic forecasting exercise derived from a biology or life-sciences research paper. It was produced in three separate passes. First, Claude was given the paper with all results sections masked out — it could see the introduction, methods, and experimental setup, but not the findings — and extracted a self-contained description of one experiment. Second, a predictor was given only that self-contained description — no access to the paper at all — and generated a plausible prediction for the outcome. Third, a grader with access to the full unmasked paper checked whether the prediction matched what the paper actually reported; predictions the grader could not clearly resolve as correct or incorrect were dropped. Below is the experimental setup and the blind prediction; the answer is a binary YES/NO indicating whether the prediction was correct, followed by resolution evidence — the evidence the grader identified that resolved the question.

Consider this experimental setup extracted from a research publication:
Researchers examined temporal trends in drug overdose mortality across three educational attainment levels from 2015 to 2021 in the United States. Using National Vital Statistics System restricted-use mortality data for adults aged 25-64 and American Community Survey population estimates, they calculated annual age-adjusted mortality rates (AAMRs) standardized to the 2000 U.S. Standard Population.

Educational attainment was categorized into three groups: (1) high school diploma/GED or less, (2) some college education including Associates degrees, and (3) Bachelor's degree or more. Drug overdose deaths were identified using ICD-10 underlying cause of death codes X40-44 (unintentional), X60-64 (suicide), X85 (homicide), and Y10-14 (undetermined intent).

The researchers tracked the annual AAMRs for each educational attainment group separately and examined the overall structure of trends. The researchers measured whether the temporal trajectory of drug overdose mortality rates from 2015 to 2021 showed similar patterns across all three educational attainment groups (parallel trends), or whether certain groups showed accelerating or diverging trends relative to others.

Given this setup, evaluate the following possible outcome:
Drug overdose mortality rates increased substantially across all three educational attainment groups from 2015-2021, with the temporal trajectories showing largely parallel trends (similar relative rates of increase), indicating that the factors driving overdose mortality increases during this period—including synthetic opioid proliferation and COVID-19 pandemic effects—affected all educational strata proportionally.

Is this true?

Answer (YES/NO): NO